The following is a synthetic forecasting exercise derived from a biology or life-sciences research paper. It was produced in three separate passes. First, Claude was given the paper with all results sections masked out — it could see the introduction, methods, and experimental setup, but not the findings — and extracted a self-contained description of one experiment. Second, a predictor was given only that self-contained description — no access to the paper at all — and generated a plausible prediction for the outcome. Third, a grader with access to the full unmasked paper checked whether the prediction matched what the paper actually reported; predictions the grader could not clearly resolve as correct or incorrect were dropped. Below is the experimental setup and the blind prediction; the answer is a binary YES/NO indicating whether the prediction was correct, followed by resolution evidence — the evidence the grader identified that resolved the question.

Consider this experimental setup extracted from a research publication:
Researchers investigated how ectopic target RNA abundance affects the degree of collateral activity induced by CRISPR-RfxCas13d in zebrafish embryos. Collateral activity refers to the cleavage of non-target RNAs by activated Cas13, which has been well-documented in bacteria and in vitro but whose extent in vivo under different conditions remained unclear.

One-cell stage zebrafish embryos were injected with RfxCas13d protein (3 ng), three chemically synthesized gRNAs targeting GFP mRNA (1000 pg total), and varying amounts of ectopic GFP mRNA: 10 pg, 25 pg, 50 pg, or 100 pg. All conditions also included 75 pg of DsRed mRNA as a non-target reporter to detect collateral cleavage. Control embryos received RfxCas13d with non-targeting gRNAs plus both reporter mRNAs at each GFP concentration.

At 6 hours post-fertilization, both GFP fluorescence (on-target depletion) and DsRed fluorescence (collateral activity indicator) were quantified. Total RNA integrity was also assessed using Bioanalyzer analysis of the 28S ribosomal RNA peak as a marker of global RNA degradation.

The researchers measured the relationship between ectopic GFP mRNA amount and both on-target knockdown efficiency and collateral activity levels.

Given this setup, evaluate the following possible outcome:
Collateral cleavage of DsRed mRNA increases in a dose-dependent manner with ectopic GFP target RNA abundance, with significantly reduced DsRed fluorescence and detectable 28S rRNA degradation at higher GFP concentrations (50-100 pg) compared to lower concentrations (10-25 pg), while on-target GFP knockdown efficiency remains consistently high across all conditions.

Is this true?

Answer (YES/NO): NO